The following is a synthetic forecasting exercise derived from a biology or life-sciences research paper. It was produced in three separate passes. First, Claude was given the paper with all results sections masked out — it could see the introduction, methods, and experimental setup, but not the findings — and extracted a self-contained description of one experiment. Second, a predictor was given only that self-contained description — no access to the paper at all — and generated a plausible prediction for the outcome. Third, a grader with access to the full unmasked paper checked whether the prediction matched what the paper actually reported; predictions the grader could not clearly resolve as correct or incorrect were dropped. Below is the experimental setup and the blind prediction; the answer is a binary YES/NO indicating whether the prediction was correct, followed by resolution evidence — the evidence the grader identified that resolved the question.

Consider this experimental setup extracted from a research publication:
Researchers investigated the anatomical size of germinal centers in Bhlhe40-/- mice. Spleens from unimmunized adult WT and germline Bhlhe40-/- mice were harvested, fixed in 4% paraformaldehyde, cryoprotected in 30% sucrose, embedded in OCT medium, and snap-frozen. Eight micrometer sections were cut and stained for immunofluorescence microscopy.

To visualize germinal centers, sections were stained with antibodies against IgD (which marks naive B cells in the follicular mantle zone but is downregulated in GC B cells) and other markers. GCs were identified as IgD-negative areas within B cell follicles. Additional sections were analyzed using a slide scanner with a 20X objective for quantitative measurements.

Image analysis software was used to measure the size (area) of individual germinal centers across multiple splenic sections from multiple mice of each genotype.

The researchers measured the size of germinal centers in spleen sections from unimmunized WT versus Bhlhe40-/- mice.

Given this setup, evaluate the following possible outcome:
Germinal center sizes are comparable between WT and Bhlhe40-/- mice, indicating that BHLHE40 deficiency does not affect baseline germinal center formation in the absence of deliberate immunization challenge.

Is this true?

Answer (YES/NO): NO